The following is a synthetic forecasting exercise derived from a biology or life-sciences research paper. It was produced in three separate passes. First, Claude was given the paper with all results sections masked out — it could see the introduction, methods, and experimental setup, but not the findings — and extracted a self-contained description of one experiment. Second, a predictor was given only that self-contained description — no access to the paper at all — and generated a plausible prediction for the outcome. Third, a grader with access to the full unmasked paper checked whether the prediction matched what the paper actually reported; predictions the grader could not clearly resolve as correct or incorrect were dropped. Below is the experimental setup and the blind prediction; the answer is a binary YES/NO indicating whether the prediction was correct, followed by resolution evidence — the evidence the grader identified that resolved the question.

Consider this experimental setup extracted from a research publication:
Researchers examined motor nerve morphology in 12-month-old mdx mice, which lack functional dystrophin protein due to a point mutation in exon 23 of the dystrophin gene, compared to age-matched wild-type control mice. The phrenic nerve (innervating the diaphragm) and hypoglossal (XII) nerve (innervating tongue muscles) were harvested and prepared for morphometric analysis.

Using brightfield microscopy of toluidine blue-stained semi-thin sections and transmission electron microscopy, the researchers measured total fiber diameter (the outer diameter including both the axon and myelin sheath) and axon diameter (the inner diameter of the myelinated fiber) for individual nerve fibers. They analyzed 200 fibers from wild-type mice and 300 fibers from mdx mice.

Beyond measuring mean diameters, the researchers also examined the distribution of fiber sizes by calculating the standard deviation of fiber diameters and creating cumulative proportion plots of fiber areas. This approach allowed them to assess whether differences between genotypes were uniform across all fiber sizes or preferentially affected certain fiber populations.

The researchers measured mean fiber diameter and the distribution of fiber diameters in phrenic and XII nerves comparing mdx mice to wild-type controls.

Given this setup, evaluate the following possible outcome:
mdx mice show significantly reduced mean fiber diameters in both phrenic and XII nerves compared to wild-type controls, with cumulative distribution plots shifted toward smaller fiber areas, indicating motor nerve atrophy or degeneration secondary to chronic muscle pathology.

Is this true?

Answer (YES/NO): YES